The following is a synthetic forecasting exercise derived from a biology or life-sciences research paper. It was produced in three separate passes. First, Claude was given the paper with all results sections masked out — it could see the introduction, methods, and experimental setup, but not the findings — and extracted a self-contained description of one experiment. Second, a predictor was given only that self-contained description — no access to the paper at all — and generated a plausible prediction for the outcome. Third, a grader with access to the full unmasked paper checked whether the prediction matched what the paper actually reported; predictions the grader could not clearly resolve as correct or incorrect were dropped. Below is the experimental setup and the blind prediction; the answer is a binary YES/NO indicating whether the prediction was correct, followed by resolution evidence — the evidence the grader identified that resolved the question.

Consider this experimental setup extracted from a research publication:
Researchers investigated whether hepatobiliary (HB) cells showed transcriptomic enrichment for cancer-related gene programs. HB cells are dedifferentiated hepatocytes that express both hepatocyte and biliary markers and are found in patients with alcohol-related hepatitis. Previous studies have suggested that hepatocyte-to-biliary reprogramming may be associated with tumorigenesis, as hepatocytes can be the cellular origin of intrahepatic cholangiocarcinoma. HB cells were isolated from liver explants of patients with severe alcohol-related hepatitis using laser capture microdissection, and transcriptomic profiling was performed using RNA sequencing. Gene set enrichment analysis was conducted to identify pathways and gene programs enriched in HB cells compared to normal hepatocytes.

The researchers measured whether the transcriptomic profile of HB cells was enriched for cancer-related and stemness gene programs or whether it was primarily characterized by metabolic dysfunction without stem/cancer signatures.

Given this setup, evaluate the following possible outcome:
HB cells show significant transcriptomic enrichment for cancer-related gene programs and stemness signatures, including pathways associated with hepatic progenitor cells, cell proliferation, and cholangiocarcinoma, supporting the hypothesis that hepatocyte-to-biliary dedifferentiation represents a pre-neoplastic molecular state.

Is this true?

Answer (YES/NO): NO